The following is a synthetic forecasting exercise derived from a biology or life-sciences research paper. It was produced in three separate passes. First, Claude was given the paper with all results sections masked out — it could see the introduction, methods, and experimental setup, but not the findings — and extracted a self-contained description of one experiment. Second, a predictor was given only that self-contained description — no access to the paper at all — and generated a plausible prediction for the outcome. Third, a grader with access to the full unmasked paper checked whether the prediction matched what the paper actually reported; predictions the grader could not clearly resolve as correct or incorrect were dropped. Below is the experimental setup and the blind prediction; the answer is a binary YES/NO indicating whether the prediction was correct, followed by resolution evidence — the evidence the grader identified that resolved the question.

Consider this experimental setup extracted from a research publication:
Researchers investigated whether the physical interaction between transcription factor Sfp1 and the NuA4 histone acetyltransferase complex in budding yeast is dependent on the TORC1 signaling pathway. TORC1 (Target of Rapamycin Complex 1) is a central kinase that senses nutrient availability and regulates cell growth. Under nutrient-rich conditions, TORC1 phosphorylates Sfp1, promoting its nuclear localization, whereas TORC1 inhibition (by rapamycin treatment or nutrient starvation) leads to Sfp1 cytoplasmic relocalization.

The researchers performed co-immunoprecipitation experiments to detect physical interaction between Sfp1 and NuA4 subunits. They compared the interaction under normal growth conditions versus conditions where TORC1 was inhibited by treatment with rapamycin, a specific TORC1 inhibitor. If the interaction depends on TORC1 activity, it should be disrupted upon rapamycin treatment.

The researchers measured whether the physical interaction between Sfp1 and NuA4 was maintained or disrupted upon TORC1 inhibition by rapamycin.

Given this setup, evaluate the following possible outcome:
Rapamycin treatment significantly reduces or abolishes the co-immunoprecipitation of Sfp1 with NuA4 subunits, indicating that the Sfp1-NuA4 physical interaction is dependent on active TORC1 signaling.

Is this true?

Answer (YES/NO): NO